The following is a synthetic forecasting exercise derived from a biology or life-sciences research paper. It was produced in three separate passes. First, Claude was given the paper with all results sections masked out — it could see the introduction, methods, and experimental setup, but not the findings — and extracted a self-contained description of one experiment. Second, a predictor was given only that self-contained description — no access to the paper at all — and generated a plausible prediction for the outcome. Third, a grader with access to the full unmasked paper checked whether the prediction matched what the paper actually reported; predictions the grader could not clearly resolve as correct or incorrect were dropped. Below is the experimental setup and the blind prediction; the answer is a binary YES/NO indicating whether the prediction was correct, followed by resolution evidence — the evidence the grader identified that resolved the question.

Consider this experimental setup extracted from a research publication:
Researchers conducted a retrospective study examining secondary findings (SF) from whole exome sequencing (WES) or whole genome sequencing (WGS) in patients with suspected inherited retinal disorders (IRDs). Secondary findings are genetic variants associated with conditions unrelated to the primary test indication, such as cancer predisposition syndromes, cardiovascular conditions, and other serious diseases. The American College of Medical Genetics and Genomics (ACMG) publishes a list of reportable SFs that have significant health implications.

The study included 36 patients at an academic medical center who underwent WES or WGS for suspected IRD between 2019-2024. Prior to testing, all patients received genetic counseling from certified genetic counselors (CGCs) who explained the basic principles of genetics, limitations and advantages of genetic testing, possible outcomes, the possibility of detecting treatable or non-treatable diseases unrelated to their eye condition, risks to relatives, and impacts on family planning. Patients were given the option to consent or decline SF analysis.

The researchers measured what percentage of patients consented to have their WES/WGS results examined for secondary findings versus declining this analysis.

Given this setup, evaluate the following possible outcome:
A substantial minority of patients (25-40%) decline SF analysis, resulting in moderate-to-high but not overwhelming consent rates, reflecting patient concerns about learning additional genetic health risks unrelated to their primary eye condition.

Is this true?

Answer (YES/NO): NO